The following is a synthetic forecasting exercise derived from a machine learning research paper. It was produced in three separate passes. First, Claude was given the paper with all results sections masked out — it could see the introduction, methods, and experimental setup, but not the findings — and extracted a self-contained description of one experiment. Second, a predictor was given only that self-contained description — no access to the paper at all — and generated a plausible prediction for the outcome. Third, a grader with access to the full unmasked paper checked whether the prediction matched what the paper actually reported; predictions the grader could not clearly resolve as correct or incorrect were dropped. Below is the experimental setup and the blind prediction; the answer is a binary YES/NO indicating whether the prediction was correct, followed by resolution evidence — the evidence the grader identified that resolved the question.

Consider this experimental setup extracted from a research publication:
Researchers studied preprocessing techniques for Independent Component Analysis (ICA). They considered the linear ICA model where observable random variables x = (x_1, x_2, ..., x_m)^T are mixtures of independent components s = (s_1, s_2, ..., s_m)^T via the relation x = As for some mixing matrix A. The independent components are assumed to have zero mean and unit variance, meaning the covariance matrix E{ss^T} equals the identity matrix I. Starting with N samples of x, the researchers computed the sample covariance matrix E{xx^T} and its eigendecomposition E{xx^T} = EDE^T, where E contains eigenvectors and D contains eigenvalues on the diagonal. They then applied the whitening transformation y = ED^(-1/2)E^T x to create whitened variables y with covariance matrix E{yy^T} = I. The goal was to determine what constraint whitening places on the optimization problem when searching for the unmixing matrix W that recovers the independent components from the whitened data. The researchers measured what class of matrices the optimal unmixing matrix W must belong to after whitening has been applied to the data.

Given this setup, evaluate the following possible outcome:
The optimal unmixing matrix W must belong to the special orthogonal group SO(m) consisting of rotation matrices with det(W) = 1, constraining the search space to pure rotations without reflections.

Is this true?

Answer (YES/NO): NO